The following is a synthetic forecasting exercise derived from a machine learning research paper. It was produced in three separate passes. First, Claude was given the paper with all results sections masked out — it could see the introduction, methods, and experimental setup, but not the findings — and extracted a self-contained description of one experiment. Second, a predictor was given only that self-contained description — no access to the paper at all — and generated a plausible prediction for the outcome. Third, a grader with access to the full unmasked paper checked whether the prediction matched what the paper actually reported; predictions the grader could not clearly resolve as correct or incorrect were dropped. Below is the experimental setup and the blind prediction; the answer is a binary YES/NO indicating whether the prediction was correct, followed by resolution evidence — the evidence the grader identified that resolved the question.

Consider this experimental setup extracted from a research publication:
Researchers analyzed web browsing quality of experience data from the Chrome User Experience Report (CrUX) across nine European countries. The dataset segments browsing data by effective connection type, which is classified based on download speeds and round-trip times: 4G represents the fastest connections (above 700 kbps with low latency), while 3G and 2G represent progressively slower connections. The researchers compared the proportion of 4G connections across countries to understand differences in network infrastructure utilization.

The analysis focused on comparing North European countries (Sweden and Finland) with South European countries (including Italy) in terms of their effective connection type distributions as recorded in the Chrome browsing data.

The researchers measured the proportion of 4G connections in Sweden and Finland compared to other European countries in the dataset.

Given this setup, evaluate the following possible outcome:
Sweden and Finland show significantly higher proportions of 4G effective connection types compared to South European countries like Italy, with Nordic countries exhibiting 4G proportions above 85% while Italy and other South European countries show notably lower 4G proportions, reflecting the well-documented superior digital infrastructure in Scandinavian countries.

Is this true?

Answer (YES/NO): NO